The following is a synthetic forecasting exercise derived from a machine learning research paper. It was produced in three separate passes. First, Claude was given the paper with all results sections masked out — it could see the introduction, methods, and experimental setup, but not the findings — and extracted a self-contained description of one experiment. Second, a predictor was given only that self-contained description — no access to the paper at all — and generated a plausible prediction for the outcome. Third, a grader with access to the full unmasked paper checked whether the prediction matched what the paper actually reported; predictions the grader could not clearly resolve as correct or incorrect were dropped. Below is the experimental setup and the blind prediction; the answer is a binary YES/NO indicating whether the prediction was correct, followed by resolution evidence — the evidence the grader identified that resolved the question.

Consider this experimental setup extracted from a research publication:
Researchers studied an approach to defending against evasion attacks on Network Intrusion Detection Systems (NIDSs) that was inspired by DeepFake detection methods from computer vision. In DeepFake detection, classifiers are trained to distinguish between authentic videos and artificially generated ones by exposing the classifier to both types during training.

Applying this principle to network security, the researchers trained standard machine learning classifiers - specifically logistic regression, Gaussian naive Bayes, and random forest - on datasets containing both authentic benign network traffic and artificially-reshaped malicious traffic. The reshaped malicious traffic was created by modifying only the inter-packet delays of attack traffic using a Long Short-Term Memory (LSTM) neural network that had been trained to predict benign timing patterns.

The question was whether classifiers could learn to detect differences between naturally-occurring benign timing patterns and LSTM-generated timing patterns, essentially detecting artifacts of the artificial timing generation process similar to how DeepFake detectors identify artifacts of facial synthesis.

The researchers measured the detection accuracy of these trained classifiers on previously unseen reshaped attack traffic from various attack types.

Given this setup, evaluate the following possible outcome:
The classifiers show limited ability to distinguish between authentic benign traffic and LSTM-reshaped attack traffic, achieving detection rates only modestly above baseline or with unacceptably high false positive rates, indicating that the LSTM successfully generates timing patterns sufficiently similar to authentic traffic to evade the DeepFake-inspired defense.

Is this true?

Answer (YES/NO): NO